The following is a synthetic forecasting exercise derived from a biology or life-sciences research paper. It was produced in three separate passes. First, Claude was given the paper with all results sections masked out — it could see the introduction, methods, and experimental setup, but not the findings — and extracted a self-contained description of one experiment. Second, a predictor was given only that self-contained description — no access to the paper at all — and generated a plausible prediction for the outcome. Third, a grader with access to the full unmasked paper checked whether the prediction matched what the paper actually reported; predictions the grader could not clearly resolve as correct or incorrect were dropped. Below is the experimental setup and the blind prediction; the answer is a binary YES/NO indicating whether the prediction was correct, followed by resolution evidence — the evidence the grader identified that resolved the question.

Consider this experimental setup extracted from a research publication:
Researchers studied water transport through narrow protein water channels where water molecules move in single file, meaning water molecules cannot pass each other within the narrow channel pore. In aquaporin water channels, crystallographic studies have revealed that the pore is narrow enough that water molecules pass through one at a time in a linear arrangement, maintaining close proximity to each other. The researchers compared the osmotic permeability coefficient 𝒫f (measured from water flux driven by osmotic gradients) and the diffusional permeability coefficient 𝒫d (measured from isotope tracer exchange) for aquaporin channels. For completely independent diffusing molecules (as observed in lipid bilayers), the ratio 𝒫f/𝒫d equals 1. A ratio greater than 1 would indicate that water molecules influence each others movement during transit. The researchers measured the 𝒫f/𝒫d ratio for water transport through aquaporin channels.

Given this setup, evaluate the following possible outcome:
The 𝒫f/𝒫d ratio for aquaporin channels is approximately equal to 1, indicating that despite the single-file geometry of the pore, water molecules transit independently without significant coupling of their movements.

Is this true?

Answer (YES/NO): NO